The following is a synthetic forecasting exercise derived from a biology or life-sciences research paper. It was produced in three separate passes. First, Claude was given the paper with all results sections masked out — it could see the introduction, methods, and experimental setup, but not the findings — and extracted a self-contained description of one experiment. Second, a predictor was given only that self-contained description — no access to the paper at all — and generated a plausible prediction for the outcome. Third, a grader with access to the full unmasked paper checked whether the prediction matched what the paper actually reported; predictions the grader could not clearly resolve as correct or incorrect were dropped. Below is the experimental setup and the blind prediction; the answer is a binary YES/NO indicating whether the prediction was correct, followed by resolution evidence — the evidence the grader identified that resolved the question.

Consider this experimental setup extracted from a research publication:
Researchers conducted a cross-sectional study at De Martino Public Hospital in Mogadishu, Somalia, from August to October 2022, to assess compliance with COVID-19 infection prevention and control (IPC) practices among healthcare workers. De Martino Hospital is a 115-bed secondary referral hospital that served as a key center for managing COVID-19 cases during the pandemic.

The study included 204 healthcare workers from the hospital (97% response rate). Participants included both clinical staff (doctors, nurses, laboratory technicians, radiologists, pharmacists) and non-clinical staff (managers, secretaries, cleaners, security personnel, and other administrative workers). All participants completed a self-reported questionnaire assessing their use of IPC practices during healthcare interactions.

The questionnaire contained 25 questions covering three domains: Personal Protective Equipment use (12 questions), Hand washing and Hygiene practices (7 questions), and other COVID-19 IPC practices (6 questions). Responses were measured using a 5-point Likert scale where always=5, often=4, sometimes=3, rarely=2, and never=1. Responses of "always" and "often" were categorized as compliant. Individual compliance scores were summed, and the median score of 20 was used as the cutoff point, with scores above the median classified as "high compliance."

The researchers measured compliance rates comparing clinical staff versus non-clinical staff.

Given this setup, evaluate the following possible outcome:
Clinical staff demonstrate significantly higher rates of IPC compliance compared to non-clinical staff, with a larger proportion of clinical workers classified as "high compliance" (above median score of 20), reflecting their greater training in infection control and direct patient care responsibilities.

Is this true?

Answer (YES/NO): YES